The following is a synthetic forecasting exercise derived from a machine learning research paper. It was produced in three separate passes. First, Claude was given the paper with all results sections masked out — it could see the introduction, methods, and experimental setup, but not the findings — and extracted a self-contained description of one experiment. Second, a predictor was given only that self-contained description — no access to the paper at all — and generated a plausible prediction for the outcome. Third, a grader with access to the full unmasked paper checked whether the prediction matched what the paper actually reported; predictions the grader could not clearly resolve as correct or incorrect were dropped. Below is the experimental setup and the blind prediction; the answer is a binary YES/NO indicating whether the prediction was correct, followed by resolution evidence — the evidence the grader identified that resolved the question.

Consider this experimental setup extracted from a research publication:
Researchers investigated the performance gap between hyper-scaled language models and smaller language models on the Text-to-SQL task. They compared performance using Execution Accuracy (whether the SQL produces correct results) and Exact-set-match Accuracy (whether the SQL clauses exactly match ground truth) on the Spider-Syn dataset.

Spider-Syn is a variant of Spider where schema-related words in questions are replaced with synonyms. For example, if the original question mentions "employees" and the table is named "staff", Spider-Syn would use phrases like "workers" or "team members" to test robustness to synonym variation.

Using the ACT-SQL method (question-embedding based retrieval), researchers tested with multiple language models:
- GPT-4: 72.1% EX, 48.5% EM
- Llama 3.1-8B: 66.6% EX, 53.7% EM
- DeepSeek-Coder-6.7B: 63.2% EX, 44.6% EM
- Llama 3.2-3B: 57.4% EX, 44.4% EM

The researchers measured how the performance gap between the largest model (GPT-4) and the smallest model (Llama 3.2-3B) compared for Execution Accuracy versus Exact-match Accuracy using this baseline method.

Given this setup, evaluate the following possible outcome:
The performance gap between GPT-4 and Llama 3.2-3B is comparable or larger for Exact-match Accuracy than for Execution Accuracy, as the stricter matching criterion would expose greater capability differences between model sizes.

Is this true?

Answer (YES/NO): NO